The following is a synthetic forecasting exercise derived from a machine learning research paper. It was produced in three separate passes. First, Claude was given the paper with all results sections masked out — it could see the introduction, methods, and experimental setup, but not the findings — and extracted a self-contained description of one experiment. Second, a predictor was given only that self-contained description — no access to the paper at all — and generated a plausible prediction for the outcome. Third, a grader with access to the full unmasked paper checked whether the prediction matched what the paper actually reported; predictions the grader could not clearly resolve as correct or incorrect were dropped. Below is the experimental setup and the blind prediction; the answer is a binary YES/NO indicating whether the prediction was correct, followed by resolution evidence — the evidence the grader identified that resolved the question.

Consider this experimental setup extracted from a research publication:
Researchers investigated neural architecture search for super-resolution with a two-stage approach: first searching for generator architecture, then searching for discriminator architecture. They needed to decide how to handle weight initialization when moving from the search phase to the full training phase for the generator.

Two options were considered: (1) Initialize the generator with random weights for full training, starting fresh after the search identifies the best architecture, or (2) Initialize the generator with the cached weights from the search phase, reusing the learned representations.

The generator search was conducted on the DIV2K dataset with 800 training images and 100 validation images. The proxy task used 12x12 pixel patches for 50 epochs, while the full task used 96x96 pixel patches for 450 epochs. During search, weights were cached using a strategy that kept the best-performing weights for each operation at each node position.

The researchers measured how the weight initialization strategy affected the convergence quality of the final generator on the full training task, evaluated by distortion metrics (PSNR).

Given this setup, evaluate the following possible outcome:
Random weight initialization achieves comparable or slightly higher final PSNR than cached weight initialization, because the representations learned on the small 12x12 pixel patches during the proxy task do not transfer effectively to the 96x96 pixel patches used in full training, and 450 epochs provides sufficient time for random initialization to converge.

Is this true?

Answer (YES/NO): NO